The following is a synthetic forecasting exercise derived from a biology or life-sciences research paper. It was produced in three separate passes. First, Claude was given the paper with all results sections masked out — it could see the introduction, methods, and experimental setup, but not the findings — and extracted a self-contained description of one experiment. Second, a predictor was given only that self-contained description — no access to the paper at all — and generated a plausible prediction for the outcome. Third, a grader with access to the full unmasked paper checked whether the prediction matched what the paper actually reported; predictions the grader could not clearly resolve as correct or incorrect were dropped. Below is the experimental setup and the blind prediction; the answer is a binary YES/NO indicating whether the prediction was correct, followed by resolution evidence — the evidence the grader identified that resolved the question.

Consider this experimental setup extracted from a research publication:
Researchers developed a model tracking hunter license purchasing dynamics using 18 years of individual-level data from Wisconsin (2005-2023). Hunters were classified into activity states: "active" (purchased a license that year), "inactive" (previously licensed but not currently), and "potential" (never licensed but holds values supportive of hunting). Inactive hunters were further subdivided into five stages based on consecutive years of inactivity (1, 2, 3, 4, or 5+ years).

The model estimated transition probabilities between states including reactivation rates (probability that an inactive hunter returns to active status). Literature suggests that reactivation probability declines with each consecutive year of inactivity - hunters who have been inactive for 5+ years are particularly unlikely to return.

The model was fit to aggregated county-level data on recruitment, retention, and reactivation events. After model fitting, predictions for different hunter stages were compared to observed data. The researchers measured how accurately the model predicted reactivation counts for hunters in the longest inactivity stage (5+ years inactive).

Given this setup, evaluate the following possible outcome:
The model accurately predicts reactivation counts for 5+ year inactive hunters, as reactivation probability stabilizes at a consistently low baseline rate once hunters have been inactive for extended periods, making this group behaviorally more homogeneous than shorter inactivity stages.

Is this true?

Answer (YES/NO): NO